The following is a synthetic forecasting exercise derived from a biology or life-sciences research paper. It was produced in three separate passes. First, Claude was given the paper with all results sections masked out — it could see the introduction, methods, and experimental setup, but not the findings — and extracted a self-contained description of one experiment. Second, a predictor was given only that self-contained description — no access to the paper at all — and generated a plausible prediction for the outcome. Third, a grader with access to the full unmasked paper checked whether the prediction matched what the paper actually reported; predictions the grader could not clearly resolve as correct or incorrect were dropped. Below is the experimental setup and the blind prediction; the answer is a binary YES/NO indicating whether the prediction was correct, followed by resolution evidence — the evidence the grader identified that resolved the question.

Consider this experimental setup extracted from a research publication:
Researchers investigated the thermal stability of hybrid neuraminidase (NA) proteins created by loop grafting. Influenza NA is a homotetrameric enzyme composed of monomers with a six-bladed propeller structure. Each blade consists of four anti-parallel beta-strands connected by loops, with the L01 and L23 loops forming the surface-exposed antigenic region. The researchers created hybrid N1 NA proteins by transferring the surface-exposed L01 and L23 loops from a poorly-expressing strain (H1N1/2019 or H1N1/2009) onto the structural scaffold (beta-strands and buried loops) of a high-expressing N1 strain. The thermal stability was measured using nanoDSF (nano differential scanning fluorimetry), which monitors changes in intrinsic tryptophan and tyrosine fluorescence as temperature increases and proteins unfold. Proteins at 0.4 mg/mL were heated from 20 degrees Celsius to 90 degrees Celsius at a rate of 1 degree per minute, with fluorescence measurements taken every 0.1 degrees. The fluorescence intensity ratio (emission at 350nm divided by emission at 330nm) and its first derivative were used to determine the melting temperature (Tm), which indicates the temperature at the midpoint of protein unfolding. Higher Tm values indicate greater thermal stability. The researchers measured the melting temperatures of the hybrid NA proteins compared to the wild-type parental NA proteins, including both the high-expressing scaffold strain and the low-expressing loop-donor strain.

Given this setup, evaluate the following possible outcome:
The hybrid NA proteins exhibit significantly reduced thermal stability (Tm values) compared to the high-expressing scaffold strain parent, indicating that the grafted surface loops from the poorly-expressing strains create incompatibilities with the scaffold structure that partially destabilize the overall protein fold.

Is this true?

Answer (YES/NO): NO